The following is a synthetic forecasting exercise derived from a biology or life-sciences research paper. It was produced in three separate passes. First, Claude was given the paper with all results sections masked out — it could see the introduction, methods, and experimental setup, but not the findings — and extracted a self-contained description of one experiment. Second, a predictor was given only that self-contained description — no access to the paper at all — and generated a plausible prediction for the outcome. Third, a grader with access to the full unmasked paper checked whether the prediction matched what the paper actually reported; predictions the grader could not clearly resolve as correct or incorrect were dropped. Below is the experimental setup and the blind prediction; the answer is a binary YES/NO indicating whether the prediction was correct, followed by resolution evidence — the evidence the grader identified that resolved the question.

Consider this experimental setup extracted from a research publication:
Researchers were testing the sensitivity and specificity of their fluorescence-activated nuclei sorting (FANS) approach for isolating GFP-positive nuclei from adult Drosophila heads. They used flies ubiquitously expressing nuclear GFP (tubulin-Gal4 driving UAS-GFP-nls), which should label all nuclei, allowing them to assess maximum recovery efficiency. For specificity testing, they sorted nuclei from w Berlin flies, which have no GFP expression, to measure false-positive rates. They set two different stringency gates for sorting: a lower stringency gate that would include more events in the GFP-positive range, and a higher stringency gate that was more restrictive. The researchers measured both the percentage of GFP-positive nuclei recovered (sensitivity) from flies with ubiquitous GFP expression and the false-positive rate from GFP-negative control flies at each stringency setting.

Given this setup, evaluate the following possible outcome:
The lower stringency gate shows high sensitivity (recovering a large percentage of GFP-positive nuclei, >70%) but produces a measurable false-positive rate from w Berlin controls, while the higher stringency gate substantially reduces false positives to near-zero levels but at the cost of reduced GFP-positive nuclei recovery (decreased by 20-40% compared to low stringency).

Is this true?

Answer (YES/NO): NO